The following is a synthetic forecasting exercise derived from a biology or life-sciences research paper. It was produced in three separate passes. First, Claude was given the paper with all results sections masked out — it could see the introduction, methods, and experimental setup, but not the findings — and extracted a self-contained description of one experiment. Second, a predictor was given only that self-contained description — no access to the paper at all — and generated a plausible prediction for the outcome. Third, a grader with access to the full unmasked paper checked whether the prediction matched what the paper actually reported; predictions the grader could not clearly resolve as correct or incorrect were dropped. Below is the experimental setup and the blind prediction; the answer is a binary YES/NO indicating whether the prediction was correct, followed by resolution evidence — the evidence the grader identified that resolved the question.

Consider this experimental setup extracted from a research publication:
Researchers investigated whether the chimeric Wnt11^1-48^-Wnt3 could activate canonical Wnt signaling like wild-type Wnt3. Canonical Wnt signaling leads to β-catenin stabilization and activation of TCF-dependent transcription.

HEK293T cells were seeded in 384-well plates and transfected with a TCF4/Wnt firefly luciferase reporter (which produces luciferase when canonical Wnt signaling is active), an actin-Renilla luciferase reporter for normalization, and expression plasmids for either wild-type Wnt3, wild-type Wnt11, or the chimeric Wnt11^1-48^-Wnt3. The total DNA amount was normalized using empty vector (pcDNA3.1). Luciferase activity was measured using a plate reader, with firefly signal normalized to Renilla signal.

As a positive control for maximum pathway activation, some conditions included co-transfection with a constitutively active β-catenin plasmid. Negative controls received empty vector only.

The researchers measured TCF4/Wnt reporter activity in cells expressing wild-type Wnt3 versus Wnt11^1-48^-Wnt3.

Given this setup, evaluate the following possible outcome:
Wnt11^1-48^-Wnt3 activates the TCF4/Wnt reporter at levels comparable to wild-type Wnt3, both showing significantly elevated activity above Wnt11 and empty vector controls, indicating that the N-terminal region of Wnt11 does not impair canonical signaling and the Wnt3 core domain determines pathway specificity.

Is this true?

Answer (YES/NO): NO